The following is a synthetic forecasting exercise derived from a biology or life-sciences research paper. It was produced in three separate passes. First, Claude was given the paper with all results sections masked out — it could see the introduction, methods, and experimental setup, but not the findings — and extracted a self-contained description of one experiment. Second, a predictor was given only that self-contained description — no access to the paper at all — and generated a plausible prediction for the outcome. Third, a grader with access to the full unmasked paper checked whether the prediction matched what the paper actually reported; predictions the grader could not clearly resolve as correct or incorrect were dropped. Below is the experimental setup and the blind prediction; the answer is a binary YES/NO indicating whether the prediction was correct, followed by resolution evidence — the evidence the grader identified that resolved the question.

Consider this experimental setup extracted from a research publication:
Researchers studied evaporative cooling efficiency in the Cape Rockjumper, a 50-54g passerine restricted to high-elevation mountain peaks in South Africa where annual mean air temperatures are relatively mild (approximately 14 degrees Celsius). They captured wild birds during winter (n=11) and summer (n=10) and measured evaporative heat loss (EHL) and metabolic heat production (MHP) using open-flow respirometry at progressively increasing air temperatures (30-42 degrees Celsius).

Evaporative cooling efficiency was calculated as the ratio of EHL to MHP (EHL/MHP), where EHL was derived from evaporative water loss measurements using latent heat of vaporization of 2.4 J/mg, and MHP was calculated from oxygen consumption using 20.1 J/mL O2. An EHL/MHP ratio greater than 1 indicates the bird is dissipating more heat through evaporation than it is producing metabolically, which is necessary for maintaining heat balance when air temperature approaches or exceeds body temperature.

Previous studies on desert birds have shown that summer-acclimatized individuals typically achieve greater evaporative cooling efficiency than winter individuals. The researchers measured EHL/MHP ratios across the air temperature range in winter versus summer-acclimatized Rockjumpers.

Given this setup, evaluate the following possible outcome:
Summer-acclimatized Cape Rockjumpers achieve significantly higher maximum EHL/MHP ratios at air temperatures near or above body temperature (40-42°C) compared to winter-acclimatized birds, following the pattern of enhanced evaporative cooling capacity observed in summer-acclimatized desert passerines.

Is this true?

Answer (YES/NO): YES